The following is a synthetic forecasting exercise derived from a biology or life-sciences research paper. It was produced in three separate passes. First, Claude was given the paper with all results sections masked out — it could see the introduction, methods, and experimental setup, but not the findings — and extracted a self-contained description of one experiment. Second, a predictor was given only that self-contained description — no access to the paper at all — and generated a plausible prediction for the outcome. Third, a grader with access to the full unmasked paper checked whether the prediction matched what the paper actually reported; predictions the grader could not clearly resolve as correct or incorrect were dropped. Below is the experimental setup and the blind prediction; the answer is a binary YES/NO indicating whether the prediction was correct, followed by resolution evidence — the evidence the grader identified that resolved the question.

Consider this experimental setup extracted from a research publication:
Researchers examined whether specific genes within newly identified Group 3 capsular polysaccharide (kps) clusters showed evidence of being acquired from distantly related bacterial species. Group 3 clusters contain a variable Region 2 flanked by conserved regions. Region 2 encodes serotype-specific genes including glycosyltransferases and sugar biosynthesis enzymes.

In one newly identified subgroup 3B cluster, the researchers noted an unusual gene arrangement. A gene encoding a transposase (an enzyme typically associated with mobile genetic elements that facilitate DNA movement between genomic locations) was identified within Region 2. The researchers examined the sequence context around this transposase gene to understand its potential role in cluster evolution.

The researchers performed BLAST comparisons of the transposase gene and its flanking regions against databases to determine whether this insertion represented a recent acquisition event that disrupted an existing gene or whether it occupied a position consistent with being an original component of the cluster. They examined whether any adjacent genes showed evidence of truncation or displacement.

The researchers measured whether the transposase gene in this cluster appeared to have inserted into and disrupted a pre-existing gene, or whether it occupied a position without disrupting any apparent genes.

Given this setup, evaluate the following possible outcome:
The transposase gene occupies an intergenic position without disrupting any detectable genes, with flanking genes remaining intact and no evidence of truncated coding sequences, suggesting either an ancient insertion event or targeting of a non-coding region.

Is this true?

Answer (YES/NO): NO